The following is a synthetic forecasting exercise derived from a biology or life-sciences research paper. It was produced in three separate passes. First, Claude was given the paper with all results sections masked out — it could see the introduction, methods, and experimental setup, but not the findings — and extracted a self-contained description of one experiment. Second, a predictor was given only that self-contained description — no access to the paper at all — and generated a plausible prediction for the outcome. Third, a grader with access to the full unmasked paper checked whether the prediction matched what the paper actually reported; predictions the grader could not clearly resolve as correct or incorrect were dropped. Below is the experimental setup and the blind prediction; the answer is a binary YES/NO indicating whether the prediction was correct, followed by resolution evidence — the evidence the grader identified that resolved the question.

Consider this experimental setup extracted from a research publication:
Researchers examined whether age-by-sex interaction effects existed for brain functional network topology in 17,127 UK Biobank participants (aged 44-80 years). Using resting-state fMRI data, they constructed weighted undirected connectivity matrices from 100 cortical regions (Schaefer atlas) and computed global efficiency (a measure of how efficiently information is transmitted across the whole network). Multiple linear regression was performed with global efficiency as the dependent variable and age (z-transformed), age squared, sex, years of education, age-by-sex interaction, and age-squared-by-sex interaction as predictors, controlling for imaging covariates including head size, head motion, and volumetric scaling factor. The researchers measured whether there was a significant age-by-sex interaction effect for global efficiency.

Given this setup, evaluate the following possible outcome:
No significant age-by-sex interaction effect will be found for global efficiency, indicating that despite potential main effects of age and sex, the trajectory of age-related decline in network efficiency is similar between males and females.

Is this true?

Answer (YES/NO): YES